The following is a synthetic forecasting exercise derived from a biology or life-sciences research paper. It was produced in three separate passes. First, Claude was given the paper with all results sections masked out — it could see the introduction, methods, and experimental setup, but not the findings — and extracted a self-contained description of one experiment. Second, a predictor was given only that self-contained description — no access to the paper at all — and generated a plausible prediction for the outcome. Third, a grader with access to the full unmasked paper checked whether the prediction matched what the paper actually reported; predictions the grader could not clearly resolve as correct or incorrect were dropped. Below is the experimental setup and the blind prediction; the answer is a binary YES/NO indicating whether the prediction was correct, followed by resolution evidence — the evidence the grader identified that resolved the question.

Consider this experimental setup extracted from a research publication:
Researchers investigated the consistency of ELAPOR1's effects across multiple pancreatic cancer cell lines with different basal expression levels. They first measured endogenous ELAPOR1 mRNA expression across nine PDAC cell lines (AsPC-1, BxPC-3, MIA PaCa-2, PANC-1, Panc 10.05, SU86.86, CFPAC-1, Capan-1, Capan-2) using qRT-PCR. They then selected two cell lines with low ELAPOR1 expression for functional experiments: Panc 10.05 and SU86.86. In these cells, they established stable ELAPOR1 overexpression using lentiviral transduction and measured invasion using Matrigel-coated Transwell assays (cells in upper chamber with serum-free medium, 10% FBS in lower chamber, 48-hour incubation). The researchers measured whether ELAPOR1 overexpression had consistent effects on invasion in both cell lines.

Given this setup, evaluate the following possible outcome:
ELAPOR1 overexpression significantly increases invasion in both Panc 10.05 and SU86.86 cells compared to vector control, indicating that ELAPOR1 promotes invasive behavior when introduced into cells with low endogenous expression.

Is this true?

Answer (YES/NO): NO